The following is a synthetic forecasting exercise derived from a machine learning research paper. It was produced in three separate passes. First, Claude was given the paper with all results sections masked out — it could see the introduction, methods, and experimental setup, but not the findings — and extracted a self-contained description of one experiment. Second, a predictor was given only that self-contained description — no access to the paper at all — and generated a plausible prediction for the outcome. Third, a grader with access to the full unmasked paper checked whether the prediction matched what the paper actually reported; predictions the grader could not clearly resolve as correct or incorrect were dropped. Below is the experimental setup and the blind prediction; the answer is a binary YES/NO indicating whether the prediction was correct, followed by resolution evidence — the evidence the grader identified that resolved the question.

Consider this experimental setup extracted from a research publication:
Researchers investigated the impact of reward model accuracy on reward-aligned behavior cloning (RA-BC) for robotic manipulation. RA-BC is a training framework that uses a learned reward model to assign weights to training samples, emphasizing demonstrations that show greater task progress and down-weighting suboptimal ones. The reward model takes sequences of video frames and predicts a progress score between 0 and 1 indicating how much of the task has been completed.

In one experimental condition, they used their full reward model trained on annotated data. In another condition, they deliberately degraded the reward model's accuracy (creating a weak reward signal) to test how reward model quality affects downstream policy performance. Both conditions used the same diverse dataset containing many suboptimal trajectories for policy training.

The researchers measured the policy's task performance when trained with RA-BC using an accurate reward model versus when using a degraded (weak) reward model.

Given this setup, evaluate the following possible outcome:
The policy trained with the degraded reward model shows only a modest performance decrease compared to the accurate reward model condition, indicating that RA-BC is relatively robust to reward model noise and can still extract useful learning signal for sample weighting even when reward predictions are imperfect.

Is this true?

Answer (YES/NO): NO